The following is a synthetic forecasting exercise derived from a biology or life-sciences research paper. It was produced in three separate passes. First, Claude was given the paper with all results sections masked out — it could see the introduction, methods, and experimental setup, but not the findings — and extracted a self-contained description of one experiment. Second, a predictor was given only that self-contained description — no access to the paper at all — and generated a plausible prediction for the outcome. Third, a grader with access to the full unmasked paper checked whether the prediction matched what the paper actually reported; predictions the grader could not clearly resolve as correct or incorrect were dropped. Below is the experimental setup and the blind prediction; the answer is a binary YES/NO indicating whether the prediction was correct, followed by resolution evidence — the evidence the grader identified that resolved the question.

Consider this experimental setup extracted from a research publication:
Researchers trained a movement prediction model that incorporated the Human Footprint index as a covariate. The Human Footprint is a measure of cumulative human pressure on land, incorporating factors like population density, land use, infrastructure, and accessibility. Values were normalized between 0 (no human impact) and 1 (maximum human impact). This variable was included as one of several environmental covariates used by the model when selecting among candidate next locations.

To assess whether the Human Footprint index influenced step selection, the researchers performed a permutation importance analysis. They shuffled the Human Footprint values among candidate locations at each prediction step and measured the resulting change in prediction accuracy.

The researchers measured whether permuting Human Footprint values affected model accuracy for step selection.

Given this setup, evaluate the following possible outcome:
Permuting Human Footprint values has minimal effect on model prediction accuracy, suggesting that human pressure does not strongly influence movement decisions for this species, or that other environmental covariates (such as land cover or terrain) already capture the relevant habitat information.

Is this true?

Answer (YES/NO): NO